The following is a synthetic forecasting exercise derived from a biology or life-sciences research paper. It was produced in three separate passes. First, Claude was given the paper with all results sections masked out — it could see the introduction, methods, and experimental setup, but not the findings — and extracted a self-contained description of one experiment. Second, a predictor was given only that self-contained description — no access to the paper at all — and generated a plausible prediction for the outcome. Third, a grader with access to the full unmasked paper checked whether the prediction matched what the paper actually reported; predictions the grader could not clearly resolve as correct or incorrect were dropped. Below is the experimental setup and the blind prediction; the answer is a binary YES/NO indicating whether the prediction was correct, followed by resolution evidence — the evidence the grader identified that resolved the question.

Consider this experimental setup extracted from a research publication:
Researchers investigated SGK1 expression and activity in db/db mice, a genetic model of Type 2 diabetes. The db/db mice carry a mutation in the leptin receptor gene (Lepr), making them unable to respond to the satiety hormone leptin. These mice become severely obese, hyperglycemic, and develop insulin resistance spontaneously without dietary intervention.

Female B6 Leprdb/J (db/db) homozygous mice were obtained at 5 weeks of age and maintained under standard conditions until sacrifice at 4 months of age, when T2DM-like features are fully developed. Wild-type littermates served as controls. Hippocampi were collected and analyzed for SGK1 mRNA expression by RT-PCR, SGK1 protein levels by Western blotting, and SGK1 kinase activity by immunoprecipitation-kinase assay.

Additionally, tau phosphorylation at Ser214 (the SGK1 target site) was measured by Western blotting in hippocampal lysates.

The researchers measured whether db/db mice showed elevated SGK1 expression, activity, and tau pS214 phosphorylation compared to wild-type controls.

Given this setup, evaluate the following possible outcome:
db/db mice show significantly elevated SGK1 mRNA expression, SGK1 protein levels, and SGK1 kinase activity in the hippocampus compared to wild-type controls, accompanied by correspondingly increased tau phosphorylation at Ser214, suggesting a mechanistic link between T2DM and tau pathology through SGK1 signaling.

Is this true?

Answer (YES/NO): YES